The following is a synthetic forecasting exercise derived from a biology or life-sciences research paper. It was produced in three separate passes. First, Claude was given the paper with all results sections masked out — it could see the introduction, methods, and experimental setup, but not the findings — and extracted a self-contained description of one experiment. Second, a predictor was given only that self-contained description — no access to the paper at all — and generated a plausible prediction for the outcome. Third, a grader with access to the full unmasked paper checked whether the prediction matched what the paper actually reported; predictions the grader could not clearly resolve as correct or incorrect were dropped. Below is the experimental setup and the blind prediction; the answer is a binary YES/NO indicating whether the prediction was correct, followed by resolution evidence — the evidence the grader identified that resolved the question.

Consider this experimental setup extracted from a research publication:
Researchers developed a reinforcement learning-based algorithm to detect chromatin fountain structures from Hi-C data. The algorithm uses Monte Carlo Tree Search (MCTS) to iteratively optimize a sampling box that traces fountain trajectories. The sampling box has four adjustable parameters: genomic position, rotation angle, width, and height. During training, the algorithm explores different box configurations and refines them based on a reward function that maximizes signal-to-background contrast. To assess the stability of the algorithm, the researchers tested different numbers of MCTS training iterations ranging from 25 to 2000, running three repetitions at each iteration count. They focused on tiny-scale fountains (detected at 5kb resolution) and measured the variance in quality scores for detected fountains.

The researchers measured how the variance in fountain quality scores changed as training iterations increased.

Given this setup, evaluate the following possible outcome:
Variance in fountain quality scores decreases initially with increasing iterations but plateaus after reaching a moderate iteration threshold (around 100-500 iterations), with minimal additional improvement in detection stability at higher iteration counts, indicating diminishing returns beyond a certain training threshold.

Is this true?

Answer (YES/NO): YES